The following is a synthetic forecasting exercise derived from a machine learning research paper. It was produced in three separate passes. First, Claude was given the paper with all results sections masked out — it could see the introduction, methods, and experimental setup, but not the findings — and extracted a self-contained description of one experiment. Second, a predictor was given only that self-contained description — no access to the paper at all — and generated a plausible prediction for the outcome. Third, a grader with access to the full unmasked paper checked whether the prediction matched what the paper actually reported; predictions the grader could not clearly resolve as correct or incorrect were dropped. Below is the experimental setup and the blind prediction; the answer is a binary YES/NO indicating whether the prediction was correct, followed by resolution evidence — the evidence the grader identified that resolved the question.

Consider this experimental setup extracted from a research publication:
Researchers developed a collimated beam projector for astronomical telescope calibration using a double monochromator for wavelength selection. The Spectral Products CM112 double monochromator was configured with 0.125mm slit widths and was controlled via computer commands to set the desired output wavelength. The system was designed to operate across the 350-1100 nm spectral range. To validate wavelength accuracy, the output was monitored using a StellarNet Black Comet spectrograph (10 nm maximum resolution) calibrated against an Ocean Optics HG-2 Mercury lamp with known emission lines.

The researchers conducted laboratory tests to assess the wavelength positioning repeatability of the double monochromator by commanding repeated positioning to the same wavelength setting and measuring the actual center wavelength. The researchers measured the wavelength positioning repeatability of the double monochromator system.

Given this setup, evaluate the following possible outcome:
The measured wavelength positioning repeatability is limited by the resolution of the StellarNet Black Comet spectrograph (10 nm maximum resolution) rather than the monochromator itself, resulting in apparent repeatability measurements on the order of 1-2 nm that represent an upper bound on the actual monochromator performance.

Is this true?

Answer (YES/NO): NO